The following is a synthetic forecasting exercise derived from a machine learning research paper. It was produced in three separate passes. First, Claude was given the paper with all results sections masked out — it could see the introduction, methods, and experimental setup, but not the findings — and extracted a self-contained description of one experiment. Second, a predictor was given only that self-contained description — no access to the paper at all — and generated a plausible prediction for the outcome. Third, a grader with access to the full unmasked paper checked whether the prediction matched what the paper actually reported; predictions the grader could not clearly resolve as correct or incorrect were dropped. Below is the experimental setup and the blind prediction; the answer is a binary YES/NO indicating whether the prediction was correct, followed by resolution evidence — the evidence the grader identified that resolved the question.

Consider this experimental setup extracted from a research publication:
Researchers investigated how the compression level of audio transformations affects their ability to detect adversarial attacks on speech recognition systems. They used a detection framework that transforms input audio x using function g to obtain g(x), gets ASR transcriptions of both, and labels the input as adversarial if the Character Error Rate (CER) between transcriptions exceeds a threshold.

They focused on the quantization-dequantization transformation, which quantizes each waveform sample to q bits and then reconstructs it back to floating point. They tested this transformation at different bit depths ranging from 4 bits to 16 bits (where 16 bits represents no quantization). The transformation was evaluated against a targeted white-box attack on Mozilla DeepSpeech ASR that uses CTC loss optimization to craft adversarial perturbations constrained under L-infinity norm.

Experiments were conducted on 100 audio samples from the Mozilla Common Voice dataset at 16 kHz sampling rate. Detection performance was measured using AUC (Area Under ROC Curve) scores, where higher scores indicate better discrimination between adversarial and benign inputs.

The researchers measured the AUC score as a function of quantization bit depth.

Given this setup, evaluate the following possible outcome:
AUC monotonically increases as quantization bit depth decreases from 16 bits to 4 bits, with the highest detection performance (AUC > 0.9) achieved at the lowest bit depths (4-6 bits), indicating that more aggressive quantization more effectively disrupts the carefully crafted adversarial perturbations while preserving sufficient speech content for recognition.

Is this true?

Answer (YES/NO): NO